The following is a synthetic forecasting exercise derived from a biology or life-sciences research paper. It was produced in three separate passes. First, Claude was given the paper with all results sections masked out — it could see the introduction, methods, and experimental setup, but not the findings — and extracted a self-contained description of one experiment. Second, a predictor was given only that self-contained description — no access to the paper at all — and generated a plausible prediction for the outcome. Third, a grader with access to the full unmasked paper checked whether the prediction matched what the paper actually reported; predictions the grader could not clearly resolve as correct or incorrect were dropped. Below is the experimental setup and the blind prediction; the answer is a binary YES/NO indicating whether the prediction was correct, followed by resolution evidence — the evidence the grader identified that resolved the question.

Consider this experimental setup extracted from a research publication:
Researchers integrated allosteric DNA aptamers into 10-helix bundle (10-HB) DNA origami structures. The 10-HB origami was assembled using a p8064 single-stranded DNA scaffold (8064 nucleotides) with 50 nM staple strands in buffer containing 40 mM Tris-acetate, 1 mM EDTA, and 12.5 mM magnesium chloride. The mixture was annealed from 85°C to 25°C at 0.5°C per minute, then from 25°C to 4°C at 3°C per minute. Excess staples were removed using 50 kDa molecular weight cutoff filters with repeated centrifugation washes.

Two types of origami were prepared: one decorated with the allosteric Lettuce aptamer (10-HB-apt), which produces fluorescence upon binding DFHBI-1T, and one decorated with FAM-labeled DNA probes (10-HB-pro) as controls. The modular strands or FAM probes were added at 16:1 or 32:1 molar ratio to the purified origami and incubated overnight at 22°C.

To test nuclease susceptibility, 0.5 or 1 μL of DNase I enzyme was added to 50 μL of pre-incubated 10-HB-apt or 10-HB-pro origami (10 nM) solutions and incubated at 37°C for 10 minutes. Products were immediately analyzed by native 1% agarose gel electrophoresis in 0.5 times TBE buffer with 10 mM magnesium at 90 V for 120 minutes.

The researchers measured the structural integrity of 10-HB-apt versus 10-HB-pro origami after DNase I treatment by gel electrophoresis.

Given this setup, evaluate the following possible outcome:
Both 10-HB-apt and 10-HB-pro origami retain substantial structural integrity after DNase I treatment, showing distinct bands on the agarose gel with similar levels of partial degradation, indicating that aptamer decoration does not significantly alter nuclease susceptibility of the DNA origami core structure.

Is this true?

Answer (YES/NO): NO